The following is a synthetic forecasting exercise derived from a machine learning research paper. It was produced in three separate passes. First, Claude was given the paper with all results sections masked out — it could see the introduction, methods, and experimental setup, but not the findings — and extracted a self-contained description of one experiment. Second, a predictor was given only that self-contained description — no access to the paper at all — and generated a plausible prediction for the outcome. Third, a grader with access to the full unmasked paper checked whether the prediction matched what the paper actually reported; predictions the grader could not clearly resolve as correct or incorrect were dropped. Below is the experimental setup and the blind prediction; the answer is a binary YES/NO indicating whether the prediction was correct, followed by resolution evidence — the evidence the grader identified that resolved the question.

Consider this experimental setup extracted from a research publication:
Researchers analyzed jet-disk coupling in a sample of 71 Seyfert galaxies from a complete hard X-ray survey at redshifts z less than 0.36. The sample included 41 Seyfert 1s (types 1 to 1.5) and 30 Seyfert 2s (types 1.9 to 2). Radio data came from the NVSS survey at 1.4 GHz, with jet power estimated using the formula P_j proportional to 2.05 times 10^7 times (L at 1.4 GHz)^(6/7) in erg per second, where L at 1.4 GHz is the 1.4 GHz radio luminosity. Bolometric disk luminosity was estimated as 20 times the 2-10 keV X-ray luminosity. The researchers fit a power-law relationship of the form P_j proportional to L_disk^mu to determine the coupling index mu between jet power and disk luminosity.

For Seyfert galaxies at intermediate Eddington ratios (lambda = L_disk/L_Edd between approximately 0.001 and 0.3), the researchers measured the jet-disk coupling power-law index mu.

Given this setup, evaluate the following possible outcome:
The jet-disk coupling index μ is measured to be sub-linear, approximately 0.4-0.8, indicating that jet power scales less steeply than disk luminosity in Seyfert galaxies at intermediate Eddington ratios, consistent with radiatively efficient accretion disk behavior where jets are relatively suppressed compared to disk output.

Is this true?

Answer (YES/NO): NO